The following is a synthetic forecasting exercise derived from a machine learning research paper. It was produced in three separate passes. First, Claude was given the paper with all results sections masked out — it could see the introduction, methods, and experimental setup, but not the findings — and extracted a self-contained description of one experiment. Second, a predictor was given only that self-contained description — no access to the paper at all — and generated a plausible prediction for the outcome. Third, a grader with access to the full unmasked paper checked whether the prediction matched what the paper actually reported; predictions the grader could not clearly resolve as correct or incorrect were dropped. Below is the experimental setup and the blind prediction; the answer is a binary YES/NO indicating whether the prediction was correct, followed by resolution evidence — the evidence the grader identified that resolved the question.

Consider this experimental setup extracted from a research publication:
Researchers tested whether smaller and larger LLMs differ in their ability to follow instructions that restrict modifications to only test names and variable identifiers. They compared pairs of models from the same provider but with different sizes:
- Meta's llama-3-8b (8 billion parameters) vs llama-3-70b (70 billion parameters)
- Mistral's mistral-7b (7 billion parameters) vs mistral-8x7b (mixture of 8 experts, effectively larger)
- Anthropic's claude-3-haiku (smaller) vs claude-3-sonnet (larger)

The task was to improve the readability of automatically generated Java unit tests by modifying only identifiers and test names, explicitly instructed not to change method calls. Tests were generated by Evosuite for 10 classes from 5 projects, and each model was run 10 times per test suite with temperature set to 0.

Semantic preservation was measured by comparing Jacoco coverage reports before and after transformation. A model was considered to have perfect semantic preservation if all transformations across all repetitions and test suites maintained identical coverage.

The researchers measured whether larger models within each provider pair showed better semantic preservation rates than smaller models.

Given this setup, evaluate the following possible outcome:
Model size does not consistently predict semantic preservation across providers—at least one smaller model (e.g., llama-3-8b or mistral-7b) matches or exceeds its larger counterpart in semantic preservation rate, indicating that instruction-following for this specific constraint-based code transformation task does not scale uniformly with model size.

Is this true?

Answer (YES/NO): NO